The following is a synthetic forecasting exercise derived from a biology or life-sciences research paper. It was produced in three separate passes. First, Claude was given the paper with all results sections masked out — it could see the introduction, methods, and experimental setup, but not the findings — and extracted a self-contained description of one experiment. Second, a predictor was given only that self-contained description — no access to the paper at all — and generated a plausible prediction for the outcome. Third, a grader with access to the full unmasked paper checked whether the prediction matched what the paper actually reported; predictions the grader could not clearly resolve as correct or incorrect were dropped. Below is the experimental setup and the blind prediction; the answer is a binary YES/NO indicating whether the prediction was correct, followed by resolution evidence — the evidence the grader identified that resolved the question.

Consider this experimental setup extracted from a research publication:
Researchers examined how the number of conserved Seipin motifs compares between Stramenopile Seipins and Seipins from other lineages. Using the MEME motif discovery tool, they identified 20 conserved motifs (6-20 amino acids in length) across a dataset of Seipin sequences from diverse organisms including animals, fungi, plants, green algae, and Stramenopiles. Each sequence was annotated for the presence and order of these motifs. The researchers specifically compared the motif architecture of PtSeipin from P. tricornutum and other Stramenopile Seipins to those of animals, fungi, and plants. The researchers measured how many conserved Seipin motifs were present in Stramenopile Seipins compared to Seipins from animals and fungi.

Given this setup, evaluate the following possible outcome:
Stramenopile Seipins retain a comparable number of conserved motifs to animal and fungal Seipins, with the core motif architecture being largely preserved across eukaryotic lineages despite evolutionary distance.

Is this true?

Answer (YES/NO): YES